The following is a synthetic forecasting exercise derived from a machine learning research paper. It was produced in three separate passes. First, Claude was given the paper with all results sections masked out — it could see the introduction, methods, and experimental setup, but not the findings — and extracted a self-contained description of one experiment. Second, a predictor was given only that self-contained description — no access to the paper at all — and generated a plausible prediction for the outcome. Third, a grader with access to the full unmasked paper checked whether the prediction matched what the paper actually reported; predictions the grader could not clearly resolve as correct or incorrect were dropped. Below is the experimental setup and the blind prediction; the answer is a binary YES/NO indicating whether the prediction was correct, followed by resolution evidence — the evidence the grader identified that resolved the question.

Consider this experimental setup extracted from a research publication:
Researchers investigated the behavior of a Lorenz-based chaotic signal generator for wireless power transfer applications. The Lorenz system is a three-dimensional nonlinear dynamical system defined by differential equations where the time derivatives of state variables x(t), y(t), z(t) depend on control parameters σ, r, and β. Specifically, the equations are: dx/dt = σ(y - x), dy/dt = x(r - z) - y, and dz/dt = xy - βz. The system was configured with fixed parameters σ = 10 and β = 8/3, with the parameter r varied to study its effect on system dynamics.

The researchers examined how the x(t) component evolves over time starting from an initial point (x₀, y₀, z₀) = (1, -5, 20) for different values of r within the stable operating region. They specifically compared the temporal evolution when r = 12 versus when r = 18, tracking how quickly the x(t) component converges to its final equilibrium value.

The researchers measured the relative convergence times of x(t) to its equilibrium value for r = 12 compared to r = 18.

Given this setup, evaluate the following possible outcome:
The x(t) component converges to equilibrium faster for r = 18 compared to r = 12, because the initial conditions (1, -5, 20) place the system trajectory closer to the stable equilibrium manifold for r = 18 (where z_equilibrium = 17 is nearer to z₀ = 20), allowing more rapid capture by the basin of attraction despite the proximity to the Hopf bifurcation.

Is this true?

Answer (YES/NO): NO